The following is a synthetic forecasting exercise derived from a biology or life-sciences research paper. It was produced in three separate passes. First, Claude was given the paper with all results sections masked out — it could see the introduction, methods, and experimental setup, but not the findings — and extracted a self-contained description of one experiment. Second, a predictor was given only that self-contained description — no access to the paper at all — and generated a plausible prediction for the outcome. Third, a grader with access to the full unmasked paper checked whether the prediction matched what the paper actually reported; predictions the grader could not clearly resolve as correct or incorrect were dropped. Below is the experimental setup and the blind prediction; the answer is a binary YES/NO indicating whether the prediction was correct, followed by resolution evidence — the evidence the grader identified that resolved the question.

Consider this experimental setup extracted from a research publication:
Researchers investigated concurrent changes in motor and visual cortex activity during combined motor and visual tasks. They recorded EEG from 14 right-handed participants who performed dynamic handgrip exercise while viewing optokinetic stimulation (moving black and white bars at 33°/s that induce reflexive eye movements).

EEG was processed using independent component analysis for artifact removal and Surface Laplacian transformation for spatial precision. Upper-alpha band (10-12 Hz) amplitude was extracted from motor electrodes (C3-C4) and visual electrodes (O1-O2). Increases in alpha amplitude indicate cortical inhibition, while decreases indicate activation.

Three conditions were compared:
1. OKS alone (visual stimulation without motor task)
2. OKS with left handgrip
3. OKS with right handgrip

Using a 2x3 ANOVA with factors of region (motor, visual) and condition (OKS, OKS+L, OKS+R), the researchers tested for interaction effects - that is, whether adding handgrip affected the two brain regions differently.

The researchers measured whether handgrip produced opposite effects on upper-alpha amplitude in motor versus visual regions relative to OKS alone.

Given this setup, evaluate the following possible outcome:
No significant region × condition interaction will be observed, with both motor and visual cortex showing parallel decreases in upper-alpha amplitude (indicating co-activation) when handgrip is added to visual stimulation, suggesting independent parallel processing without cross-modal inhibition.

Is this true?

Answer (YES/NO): NO